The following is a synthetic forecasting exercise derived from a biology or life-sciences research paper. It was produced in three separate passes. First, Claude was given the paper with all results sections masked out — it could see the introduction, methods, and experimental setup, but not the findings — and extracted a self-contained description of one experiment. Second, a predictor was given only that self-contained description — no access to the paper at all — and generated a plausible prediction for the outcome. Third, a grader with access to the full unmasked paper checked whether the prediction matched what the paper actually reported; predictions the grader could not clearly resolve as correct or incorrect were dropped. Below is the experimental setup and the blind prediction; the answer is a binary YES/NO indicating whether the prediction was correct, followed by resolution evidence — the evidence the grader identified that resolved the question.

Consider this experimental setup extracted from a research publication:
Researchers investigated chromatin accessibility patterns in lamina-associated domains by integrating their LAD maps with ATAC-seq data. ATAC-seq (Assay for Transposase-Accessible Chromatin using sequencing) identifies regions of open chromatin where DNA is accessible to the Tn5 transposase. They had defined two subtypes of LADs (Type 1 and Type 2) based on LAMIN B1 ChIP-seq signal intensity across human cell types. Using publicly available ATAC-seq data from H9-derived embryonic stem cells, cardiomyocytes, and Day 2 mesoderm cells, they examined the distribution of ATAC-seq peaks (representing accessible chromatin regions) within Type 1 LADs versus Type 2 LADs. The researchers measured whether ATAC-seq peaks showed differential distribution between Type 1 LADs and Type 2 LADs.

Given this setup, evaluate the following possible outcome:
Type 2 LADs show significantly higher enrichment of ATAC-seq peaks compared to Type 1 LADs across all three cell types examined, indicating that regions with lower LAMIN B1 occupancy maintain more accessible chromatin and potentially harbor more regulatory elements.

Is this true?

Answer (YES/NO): YES